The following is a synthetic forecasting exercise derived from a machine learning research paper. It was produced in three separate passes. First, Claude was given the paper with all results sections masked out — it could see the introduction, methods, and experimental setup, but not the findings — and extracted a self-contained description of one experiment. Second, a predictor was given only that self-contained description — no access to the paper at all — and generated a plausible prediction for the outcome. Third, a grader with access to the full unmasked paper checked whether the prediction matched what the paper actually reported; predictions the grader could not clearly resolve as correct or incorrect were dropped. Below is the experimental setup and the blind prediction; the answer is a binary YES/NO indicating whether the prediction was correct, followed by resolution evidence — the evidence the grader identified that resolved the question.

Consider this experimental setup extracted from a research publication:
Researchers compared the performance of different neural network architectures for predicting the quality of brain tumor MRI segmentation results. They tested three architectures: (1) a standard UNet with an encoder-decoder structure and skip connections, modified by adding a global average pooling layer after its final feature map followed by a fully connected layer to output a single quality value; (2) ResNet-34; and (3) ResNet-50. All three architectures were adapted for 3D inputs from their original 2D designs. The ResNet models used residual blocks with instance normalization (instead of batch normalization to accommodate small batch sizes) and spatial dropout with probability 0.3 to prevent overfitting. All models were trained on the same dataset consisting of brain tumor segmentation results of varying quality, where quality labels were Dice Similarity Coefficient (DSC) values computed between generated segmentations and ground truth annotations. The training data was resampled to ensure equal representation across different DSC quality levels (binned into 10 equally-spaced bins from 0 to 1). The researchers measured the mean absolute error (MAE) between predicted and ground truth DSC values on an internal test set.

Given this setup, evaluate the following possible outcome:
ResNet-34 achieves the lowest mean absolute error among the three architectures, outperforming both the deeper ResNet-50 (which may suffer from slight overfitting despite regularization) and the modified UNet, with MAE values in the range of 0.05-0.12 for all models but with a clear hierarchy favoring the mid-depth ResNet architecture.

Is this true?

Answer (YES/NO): NO